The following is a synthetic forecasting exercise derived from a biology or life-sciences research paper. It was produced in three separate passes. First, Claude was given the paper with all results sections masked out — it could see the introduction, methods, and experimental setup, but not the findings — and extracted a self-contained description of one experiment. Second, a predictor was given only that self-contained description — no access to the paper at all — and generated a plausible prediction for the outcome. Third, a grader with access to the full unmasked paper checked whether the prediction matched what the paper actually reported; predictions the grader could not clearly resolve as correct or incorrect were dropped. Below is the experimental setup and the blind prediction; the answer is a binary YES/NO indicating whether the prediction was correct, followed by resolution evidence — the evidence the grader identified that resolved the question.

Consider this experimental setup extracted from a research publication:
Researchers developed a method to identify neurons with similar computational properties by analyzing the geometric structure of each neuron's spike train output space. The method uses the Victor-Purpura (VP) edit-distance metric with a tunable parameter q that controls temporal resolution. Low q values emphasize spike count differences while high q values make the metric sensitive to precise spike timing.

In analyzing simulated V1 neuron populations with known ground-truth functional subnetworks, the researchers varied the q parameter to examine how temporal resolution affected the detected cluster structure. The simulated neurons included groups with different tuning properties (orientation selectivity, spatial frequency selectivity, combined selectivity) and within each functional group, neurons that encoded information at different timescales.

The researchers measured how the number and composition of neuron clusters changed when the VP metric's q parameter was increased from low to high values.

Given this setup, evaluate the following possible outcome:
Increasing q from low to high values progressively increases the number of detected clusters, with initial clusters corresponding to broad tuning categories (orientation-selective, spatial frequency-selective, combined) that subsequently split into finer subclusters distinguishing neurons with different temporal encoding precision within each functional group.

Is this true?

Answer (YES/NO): NO